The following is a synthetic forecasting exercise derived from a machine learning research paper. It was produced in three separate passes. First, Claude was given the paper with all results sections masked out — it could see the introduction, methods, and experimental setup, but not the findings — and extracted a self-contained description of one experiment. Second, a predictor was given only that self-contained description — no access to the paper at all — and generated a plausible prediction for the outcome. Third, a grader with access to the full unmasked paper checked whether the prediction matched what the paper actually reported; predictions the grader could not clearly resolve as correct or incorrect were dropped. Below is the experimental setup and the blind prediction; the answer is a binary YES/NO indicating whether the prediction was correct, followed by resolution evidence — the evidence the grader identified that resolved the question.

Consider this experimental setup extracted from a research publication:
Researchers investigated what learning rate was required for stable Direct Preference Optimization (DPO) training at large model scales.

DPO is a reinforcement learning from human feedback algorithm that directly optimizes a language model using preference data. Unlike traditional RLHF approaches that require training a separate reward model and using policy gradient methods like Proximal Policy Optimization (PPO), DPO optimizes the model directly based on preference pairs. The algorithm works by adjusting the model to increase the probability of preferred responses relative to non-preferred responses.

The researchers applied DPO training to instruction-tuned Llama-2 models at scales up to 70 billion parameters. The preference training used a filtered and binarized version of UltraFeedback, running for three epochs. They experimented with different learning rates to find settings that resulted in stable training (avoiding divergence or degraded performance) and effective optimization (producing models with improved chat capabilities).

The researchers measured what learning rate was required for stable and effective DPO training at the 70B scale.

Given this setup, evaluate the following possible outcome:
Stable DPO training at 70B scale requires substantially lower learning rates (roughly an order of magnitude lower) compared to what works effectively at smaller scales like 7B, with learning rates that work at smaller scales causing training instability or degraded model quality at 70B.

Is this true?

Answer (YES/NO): NO